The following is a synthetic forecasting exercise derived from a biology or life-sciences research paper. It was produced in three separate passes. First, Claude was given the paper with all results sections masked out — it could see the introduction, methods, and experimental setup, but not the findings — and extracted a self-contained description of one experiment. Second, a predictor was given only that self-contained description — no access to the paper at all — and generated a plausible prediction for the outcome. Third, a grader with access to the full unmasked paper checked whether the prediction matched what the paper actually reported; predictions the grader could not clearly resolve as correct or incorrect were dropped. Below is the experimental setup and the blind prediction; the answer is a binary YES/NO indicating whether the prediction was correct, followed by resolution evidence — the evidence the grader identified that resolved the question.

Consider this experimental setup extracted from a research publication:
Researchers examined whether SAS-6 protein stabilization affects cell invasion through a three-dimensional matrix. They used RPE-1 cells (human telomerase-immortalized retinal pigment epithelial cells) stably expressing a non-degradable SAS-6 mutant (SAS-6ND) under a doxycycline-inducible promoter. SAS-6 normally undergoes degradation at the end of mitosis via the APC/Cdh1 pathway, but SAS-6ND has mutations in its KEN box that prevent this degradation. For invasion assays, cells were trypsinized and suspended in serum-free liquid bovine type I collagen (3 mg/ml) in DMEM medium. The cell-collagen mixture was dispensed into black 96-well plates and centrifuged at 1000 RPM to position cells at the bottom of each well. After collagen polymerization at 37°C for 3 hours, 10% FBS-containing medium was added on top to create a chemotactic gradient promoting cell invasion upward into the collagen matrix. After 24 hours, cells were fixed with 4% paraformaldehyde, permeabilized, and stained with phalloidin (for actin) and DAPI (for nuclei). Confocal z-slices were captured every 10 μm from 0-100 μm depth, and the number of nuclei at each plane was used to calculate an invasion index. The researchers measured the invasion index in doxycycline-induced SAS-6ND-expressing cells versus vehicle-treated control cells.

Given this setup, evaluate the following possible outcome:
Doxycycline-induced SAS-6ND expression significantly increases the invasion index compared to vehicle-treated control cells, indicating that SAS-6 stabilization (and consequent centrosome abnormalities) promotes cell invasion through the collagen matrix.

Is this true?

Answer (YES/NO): NO